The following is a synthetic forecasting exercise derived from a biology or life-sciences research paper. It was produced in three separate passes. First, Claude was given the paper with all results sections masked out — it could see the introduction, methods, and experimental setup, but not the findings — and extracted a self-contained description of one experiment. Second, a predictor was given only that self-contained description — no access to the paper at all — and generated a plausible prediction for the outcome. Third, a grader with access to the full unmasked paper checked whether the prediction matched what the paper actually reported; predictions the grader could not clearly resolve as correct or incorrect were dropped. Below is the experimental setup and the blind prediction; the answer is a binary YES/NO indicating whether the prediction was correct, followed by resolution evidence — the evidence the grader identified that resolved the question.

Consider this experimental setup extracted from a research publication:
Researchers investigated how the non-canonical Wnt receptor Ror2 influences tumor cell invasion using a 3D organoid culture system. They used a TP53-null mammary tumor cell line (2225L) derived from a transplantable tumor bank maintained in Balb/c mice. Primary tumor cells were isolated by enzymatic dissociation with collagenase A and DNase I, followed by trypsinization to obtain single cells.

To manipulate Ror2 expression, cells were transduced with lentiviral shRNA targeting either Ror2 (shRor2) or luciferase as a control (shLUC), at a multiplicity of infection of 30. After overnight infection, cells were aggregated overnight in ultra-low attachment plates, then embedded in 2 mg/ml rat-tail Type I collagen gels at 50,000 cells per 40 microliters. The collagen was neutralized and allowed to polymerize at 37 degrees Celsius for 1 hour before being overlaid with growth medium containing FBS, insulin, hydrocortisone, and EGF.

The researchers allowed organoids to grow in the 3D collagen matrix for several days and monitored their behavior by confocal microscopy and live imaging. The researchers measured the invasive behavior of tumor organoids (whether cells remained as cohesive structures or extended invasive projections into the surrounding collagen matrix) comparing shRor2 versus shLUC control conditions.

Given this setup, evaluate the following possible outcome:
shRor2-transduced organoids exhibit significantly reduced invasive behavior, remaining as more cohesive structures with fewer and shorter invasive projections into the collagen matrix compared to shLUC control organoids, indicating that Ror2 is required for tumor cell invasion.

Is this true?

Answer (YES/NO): NO